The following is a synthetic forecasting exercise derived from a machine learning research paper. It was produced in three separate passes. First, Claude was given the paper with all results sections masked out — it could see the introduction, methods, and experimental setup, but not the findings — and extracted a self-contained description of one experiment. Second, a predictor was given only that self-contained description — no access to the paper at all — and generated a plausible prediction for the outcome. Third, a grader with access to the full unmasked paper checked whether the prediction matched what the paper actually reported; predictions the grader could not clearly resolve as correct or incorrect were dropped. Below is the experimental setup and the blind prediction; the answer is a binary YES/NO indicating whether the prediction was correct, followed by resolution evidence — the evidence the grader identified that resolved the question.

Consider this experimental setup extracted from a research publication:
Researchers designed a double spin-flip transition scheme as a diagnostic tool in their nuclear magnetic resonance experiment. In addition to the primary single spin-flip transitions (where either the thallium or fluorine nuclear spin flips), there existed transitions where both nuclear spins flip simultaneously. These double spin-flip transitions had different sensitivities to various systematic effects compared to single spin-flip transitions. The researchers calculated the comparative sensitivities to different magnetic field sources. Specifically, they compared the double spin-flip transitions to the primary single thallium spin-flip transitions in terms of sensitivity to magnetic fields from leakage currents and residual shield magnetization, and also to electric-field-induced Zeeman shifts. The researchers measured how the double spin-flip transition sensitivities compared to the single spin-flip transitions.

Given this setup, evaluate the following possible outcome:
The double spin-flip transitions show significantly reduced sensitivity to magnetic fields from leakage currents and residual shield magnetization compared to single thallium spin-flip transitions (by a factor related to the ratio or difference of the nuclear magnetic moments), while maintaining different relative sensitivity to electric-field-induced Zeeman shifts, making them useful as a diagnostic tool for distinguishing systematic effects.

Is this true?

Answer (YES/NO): YES